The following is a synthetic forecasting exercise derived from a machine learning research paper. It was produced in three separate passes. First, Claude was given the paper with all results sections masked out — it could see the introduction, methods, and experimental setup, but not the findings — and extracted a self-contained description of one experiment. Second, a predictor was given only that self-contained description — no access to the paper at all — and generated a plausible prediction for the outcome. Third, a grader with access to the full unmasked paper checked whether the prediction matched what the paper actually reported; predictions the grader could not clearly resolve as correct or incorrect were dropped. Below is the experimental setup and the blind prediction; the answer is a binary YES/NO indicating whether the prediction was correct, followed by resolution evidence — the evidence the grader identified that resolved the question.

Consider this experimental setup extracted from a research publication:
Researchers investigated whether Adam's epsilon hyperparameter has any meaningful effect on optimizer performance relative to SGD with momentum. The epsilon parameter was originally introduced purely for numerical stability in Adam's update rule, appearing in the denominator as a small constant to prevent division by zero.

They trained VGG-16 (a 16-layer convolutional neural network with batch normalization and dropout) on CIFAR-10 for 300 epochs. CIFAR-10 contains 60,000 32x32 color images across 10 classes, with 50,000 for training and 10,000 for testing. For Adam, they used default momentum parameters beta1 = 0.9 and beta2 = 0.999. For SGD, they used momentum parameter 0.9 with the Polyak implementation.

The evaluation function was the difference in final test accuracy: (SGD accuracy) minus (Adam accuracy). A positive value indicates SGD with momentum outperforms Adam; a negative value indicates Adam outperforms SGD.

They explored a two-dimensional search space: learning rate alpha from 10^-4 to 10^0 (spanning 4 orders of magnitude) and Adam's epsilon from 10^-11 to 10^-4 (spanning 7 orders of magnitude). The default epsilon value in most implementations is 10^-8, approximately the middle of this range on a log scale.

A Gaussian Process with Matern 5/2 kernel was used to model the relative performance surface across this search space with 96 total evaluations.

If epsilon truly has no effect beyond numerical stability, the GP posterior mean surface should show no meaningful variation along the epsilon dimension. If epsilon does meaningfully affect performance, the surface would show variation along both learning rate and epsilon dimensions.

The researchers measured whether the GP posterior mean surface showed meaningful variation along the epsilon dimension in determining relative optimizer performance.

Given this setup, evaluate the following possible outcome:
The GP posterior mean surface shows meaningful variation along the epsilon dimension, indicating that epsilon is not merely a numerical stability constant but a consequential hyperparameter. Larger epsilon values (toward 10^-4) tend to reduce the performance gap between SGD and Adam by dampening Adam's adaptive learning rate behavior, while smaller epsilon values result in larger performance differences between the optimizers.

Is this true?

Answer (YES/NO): NO